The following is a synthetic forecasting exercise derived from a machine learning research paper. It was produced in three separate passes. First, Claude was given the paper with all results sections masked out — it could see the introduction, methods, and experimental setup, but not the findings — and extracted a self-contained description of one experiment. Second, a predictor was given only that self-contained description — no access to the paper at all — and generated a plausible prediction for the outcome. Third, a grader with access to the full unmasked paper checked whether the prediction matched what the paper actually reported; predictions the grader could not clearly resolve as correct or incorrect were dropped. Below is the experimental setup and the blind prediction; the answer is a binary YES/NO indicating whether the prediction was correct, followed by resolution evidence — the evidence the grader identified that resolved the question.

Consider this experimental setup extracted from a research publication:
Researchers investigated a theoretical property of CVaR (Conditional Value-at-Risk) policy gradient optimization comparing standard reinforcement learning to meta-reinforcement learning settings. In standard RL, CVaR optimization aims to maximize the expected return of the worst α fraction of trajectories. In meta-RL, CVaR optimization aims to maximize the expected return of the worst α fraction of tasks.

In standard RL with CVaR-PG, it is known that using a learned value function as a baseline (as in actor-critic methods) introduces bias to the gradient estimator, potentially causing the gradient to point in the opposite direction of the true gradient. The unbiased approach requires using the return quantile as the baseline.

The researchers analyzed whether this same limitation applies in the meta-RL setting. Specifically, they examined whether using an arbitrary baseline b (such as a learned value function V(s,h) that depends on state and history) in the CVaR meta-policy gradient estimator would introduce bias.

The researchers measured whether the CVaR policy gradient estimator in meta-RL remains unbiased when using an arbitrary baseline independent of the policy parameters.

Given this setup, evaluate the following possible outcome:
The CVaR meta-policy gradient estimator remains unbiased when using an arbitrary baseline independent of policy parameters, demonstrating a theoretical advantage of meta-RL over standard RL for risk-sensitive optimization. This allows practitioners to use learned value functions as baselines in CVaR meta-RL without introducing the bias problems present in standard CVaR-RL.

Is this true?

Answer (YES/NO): YES